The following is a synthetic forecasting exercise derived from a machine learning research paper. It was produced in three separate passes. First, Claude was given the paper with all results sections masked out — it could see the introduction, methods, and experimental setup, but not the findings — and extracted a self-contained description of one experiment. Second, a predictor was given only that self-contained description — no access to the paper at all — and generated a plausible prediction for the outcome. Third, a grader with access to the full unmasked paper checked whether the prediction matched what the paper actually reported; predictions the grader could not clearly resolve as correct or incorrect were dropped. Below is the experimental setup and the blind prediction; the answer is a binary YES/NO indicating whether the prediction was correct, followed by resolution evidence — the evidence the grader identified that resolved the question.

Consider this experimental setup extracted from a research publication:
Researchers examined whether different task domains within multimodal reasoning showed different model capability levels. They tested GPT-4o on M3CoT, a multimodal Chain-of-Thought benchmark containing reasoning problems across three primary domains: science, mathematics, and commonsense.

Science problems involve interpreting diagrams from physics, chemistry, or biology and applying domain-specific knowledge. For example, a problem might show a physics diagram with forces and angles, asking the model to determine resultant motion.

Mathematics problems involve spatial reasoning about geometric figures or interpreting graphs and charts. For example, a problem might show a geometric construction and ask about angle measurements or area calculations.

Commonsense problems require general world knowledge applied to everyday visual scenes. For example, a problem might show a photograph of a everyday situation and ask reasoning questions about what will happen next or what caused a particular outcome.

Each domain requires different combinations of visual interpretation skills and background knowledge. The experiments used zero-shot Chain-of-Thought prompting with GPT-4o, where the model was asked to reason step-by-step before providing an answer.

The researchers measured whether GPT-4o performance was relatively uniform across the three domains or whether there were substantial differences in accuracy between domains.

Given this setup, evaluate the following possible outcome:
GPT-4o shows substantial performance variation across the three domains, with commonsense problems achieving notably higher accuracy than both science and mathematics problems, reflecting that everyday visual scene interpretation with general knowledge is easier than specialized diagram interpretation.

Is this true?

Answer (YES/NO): NO